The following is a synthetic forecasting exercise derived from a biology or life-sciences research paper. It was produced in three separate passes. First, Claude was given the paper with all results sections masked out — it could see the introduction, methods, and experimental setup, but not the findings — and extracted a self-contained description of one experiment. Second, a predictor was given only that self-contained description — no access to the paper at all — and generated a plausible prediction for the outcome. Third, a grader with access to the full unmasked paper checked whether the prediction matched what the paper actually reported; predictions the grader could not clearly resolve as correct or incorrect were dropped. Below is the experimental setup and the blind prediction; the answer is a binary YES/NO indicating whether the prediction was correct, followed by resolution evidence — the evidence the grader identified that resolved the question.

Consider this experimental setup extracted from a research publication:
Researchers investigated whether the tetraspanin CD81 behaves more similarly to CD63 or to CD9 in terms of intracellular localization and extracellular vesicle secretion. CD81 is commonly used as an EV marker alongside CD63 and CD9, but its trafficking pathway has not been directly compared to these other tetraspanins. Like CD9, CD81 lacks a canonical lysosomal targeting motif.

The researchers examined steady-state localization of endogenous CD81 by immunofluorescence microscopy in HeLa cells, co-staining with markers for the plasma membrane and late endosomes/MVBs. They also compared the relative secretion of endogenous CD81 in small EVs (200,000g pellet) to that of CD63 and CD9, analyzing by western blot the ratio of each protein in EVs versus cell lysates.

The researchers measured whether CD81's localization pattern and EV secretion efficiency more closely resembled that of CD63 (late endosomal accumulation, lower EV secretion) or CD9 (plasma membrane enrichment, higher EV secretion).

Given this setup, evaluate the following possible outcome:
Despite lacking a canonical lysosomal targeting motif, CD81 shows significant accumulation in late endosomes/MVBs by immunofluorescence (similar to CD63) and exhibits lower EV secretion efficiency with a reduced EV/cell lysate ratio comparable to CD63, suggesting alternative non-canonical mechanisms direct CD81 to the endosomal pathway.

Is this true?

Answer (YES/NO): NO